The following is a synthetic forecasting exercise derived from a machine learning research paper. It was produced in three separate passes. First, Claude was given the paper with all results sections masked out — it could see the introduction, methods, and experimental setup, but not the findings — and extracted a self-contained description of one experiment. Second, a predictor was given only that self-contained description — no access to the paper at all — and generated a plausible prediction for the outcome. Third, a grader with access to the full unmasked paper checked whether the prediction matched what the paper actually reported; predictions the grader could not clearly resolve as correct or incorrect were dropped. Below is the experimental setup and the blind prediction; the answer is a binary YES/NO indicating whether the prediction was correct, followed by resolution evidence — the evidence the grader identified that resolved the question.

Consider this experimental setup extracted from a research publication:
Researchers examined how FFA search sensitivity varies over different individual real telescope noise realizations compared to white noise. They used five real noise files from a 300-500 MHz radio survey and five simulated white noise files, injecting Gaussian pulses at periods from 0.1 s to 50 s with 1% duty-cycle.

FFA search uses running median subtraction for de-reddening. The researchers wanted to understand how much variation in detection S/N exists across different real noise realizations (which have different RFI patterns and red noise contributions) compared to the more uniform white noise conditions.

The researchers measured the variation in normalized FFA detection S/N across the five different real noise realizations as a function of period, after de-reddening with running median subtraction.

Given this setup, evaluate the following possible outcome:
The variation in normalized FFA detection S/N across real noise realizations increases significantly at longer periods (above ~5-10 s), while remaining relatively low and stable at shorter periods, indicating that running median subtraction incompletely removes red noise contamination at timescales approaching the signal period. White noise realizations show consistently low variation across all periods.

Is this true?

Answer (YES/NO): NO